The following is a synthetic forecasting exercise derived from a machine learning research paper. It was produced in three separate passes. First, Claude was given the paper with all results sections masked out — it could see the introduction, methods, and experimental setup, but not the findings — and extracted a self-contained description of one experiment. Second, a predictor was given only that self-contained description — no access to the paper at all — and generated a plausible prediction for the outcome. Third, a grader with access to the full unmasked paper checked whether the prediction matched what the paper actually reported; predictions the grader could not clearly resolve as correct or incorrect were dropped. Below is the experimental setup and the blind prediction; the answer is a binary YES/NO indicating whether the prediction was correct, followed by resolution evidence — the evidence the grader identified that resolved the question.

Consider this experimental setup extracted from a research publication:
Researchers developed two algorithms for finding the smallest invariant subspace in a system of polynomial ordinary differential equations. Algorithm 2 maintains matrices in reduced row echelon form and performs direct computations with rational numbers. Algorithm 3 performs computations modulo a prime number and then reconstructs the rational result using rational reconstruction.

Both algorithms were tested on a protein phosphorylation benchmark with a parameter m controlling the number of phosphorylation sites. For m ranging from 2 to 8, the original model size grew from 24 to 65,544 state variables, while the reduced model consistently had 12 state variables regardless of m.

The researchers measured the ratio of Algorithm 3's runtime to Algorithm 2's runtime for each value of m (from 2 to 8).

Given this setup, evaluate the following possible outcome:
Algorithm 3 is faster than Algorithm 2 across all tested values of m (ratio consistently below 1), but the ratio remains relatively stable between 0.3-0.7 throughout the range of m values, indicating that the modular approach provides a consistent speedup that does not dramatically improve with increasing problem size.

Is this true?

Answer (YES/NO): NO